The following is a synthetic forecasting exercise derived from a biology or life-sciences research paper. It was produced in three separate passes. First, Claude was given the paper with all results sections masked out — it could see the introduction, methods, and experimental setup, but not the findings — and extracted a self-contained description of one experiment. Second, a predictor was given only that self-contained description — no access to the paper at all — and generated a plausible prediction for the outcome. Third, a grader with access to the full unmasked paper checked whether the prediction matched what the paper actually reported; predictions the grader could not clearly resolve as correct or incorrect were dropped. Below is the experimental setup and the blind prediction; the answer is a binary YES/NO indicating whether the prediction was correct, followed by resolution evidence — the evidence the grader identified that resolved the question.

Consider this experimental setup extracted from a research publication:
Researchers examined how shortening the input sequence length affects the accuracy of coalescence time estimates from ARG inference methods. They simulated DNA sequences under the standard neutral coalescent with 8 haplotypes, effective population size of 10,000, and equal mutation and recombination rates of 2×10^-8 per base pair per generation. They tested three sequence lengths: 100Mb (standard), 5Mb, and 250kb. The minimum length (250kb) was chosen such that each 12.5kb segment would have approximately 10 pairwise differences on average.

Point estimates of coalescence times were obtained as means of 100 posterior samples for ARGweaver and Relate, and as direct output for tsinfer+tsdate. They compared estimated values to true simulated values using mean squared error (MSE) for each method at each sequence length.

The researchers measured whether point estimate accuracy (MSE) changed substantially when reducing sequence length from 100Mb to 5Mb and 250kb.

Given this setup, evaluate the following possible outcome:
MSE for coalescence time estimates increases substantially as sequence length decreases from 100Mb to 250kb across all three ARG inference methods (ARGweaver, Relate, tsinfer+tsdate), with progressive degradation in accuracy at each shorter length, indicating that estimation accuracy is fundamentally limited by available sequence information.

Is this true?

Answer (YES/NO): NO